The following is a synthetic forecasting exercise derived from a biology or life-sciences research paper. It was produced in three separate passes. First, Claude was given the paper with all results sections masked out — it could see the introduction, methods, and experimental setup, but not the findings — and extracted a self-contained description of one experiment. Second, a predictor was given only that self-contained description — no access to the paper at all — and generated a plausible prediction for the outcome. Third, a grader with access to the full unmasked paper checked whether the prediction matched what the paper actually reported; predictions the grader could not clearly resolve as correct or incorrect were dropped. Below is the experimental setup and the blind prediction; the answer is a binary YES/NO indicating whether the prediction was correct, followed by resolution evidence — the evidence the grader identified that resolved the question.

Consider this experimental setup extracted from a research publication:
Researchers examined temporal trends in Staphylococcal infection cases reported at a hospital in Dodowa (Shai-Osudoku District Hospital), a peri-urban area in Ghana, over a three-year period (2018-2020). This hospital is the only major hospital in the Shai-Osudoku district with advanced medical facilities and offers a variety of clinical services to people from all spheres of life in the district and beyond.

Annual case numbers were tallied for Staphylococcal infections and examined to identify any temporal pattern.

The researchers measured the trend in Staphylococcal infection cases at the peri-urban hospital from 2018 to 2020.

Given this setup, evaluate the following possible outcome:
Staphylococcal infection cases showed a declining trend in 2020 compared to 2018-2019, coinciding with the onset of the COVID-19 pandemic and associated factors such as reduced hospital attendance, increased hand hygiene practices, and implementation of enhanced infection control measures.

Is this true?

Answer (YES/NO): YES